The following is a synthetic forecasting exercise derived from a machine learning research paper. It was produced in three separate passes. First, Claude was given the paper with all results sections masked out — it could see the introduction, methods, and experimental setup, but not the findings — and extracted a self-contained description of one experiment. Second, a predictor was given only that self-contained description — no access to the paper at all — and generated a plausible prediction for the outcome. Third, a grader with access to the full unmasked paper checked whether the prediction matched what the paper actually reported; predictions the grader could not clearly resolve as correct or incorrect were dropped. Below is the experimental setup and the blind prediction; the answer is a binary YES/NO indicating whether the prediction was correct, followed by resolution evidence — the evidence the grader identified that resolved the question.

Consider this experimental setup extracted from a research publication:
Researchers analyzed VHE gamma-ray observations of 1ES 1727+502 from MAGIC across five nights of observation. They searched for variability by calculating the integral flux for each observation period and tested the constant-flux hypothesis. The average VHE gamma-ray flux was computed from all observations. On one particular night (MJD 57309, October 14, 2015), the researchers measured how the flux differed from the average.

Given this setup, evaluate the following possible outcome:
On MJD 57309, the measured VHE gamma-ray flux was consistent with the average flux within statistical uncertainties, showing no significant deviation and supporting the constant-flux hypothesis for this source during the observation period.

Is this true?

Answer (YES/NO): NO